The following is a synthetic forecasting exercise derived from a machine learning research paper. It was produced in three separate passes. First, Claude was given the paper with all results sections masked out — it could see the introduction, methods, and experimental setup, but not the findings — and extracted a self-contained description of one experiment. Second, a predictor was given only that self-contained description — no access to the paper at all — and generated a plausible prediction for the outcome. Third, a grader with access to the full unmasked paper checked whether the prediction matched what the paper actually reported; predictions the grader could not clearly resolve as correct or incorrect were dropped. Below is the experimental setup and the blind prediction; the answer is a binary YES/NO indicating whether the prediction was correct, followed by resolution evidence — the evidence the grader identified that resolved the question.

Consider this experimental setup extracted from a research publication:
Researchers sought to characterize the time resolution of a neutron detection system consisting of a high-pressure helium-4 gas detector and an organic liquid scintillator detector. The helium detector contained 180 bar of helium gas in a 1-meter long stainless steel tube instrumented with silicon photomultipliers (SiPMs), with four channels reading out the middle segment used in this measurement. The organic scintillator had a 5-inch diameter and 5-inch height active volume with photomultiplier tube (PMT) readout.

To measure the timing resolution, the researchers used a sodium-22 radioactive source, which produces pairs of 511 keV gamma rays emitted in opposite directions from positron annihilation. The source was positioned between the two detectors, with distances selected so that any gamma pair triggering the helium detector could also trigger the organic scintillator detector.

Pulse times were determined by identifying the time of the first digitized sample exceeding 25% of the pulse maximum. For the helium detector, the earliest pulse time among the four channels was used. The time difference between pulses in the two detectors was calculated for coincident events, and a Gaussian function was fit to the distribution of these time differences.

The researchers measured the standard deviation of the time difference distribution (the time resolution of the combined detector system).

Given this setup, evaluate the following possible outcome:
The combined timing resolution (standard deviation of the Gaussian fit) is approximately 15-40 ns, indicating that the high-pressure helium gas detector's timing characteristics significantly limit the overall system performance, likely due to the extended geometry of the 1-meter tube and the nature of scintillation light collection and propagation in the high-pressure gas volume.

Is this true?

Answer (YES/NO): YES